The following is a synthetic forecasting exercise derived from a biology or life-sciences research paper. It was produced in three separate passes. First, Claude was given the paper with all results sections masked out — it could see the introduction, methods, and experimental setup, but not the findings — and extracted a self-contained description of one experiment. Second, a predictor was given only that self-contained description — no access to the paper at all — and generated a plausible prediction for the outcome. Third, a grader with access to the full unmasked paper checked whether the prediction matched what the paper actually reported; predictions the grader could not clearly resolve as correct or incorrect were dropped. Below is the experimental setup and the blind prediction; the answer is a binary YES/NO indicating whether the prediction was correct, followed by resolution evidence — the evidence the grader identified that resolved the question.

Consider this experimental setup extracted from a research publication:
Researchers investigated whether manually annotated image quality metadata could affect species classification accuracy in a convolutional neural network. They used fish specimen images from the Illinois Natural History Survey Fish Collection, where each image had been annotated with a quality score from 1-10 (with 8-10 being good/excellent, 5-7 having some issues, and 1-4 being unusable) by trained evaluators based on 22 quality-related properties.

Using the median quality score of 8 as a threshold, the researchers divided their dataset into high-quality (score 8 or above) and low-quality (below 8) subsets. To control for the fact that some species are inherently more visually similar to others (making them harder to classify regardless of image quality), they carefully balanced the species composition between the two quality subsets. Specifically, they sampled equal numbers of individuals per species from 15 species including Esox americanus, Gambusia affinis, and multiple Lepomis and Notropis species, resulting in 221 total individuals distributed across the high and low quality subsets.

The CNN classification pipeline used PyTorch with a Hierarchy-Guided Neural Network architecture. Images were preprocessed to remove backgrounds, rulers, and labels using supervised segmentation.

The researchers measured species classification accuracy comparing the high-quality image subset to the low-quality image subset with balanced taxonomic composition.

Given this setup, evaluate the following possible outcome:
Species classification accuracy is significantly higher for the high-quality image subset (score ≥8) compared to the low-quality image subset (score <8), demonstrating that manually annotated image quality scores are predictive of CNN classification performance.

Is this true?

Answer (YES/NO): YES